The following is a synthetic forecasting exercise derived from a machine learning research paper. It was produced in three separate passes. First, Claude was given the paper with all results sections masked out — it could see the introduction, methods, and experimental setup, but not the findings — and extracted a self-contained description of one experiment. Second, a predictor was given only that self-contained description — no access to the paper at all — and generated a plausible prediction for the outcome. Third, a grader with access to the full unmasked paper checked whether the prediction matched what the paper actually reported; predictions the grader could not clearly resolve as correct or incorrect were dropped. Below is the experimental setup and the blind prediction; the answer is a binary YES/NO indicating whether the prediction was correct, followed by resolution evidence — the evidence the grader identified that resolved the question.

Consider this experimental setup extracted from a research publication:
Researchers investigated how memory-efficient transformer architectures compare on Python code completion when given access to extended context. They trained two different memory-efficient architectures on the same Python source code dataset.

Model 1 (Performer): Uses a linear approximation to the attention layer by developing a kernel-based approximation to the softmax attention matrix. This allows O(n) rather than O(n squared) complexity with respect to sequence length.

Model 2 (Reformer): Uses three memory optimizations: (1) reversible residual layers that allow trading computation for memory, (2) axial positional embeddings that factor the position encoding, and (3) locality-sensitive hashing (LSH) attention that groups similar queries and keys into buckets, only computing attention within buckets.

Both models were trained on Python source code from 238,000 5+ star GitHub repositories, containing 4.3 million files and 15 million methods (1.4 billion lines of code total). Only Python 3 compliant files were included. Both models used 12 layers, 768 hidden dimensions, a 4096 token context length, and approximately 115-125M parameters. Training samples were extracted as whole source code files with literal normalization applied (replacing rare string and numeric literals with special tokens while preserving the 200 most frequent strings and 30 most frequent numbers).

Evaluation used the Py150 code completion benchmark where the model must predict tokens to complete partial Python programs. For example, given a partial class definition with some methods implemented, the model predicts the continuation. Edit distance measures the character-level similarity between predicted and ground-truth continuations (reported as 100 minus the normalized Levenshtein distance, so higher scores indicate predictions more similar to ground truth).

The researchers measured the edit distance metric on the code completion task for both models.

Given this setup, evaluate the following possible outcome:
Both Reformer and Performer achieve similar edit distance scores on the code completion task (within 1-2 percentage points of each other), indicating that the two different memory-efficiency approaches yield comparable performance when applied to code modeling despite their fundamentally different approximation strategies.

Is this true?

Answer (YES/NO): YES